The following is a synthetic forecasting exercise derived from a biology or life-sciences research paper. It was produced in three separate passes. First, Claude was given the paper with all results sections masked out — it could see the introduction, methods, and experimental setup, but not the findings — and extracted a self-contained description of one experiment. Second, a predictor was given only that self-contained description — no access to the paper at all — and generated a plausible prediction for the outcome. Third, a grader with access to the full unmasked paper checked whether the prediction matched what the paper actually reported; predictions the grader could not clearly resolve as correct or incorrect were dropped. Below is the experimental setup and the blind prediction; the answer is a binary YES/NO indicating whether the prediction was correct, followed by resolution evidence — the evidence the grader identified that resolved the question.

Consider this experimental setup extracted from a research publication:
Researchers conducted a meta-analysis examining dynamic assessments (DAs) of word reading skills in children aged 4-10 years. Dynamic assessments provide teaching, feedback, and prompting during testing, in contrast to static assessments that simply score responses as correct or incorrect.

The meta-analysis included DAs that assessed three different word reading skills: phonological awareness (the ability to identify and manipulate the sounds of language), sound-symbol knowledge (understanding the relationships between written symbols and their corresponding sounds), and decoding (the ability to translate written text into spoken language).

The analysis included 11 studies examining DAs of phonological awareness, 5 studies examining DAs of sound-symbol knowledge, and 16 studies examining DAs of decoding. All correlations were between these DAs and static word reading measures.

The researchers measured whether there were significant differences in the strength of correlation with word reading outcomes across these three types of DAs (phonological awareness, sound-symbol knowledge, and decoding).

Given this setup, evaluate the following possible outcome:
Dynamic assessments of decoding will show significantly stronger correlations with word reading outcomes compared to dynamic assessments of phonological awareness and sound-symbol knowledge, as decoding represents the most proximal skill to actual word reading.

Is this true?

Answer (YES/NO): NO